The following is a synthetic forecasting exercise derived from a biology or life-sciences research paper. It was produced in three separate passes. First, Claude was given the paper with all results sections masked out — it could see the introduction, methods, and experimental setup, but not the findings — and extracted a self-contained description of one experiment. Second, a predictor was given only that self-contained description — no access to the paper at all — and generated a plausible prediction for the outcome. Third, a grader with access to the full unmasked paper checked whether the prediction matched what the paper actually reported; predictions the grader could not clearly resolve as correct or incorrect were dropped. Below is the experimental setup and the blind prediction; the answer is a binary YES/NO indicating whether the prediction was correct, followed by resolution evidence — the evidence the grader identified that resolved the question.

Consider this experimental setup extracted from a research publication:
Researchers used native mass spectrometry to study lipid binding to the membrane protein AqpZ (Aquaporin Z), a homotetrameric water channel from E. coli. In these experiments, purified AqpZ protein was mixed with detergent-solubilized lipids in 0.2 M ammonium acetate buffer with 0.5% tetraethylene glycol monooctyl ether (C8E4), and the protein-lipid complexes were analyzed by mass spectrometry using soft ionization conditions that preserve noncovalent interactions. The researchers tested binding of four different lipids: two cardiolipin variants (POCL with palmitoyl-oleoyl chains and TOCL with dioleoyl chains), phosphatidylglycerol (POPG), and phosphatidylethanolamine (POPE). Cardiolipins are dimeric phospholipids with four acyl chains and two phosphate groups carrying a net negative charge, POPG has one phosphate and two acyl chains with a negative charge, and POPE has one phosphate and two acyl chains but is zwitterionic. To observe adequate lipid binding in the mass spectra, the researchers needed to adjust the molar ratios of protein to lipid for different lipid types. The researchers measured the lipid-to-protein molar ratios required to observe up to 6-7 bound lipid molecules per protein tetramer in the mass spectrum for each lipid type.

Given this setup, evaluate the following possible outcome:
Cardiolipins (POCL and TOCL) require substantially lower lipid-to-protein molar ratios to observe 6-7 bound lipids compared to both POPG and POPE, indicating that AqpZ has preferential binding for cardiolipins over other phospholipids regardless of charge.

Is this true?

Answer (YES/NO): YES